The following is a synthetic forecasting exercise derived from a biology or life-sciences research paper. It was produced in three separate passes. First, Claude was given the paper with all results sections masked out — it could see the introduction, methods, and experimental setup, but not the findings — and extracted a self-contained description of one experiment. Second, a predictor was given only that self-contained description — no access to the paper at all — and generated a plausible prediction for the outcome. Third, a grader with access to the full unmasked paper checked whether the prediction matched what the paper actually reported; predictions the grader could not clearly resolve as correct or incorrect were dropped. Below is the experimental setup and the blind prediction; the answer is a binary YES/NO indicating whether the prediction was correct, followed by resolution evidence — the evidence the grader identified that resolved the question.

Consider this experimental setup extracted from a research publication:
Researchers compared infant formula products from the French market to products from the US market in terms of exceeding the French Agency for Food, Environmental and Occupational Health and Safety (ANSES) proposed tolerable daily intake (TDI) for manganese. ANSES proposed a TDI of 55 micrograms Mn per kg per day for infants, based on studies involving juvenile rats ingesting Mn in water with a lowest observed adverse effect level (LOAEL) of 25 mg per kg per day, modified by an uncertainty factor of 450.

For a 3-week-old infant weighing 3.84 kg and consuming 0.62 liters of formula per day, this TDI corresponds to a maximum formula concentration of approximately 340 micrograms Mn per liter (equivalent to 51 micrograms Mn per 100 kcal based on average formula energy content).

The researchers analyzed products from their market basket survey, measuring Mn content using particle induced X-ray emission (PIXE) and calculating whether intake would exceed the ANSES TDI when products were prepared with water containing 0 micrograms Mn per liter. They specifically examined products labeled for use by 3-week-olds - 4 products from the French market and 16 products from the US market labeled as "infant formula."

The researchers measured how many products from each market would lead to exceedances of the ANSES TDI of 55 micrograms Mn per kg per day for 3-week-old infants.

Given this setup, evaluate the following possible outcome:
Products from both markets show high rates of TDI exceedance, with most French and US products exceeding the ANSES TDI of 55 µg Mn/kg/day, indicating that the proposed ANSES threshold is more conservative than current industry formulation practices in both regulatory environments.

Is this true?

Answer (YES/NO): NO